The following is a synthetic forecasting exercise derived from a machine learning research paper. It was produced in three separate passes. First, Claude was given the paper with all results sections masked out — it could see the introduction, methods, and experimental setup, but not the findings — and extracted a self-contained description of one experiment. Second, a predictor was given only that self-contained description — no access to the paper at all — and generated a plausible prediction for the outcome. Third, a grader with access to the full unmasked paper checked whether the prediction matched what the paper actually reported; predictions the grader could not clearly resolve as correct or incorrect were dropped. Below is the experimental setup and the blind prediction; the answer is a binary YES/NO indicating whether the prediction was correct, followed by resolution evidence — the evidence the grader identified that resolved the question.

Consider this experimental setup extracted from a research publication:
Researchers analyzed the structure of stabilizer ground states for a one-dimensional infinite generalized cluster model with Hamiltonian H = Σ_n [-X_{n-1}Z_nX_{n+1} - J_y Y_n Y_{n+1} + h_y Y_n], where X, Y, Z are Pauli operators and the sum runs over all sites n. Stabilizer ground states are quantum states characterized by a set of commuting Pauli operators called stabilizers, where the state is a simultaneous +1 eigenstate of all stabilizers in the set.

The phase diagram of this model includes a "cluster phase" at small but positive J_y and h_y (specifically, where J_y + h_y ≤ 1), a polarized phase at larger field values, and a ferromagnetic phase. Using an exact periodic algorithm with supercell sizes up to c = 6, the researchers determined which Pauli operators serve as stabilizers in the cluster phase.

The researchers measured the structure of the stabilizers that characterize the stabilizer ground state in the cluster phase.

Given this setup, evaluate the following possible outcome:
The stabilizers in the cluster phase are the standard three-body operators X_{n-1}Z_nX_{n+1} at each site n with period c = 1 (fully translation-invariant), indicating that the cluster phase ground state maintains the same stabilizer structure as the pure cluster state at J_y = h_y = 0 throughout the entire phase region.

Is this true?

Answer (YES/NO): YES